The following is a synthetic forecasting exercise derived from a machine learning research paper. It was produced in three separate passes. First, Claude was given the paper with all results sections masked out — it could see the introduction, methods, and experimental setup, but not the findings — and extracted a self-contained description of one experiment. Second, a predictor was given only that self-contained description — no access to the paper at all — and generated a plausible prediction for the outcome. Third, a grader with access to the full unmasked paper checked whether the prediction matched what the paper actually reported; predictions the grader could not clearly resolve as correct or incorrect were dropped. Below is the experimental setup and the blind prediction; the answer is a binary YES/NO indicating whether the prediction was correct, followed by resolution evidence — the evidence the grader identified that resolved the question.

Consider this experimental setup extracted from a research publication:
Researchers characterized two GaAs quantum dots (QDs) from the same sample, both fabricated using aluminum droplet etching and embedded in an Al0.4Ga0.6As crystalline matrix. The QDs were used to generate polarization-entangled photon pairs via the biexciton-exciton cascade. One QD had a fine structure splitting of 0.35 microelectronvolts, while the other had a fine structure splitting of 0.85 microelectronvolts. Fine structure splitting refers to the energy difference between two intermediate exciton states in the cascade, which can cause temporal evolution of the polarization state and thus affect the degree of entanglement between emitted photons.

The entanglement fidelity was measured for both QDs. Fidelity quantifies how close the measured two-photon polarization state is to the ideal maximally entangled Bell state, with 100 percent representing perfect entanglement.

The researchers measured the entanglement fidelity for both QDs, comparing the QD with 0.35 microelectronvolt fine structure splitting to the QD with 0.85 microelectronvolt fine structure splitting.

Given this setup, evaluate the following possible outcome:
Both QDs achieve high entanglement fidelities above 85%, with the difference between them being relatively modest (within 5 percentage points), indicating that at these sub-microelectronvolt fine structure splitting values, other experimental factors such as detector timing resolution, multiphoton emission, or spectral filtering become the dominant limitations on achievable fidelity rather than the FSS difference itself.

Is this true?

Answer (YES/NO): YES